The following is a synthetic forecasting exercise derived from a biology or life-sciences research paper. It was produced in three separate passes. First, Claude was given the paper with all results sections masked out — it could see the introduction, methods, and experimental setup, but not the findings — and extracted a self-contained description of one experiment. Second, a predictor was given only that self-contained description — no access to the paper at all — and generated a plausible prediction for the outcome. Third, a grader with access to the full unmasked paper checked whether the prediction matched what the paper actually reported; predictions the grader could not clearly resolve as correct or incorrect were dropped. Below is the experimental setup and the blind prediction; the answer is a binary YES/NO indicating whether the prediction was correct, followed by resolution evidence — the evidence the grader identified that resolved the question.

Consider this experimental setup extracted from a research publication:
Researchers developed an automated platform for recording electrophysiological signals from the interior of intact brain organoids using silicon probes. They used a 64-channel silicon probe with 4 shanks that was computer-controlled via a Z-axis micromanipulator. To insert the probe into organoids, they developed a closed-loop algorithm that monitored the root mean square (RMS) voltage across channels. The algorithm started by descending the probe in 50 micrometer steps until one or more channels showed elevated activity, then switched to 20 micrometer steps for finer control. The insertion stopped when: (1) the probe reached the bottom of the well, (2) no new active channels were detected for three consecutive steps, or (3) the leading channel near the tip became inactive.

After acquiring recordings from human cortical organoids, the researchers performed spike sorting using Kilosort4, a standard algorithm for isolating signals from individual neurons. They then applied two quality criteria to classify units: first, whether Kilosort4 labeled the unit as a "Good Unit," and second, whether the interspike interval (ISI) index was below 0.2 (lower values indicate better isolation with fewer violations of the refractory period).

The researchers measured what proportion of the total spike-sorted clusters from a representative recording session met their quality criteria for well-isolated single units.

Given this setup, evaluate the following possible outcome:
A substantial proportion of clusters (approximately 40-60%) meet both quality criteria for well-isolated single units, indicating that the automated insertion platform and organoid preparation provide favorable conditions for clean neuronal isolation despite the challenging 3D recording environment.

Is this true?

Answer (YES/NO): YES